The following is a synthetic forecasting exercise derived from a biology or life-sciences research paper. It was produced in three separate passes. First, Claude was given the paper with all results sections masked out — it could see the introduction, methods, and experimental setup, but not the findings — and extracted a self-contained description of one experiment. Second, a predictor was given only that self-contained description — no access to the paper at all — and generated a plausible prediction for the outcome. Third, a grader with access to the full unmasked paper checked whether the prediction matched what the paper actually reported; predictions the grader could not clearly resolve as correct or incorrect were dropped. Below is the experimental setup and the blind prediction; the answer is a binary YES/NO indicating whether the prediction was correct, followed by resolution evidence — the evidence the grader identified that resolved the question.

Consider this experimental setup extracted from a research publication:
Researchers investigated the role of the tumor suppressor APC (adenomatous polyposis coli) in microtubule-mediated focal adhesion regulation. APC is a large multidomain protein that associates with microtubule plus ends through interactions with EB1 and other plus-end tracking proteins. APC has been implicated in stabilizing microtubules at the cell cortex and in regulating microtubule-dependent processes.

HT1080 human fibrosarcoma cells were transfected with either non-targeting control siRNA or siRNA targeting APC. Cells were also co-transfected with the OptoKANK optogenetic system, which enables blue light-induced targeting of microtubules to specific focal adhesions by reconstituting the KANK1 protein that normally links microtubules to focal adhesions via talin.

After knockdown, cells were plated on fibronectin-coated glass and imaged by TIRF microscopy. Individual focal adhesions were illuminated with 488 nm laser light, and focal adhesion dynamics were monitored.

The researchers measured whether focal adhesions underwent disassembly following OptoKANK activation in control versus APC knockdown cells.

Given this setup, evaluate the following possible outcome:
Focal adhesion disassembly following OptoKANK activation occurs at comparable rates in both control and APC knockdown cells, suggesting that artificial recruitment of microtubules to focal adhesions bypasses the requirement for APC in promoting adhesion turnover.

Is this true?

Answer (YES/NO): NO